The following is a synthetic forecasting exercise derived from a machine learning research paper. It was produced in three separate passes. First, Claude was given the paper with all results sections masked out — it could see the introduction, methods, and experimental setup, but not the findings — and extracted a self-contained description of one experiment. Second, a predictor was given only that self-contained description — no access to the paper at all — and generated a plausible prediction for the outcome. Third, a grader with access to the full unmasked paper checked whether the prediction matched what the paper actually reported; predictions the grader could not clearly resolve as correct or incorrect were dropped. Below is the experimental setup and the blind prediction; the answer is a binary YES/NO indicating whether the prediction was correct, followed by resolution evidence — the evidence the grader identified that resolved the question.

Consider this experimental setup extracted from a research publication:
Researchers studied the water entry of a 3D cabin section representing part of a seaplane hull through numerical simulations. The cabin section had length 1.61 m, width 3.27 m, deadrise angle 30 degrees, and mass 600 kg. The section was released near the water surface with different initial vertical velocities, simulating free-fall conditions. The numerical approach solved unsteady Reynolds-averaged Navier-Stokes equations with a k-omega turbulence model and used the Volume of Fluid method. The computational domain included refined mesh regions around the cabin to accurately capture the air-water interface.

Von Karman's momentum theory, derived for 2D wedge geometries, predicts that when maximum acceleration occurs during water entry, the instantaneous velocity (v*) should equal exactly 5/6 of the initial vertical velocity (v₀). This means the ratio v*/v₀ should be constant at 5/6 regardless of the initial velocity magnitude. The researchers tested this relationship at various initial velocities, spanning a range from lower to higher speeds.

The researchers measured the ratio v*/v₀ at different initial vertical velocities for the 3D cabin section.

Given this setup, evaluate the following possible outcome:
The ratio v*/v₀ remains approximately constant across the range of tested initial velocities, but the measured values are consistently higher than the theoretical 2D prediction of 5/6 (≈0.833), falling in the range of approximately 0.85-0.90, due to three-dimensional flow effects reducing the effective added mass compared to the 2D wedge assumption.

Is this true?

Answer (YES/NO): NO